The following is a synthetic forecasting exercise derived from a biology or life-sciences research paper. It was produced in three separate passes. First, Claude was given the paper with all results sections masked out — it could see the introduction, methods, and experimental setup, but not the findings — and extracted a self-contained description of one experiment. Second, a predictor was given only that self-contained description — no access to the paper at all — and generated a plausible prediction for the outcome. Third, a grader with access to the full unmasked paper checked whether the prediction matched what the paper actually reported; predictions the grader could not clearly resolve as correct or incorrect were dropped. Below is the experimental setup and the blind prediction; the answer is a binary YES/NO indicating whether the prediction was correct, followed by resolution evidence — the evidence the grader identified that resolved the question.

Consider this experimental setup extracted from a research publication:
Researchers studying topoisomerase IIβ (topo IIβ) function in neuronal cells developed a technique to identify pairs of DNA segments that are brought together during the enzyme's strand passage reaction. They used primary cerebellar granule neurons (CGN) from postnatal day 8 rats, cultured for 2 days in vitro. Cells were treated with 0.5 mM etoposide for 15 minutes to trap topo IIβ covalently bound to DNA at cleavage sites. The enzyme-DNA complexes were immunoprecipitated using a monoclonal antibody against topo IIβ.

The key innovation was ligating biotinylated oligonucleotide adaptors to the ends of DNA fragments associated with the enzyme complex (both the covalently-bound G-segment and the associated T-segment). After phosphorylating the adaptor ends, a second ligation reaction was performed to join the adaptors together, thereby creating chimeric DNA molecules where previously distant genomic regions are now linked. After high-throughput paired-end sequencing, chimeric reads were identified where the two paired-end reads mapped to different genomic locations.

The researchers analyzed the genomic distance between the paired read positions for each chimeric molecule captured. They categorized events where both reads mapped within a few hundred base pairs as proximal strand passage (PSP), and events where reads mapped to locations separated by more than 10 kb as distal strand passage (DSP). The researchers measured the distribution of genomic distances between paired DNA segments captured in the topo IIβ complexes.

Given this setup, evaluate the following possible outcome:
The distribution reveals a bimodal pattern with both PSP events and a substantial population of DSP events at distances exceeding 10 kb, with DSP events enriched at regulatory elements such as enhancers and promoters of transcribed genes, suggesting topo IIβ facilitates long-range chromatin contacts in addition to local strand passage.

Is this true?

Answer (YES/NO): NO